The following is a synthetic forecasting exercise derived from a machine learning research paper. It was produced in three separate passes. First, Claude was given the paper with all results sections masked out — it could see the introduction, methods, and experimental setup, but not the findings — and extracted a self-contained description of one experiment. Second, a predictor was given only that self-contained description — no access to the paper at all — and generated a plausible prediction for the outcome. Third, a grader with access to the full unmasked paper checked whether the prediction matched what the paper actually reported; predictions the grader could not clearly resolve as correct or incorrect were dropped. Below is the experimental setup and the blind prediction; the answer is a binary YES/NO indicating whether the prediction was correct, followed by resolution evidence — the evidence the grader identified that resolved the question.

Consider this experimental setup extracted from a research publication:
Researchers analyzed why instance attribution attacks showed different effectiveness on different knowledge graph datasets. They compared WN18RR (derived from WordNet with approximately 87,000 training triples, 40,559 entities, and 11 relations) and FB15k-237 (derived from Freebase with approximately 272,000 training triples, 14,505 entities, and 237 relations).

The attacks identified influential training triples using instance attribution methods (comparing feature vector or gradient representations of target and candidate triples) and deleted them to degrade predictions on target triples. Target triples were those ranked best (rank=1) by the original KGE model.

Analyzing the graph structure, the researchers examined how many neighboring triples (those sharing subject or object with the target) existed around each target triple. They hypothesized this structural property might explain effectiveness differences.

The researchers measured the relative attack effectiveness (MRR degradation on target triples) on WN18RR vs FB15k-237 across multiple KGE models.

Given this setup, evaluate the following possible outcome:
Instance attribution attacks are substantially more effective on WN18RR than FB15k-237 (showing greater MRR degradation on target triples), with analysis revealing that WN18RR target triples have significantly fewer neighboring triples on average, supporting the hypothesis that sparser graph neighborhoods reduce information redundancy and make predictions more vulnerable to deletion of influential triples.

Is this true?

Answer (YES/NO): YES